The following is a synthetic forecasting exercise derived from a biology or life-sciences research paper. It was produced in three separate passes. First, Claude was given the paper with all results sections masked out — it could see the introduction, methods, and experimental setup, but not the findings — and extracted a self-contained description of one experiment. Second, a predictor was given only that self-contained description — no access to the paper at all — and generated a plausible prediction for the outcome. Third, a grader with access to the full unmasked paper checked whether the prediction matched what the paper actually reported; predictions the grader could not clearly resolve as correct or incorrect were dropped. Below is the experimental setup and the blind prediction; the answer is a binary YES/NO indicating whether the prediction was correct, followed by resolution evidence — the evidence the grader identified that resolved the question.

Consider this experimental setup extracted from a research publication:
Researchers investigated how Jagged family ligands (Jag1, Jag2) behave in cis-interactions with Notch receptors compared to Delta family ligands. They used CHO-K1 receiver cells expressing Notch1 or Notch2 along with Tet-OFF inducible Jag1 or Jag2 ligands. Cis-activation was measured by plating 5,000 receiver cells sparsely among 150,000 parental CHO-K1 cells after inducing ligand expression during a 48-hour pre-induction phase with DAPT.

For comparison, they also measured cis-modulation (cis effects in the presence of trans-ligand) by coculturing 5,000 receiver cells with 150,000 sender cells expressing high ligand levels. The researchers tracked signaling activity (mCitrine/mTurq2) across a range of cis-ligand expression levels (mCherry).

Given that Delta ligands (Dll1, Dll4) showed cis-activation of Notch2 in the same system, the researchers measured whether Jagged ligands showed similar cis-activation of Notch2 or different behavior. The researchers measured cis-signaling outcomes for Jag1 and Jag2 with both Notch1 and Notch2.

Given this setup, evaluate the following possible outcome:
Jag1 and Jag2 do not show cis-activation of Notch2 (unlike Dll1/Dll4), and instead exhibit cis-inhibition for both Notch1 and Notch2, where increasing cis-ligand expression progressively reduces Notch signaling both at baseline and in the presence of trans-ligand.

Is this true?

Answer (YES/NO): YES